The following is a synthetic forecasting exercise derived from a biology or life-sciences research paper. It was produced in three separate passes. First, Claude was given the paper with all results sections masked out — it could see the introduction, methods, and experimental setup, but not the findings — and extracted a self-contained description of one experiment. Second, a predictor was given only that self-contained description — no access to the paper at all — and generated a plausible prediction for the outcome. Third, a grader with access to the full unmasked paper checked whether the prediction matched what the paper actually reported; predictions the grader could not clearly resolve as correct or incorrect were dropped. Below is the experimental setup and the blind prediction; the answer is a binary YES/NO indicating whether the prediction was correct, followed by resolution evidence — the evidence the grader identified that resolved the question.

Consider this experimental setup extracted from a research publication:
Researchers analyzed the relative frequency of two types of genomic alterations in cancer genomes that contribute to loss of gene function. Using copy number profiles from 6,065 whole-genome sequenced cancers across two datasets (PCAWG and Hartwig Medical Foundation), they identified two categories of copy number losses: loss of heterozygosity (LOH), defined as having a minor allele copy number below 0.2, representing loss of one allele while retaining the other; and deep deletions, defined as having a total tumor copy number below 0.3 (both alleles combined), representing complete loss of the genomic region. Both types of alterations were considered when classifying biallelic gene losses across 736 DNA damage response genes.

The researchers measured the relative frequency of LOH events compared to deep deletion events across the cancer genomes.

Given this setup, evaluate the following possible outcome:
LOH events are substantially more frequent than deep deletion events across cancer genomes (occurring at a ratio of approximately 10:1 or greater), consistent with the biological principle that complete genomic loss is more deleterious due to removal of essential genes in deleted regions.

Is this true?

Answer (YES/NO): YES